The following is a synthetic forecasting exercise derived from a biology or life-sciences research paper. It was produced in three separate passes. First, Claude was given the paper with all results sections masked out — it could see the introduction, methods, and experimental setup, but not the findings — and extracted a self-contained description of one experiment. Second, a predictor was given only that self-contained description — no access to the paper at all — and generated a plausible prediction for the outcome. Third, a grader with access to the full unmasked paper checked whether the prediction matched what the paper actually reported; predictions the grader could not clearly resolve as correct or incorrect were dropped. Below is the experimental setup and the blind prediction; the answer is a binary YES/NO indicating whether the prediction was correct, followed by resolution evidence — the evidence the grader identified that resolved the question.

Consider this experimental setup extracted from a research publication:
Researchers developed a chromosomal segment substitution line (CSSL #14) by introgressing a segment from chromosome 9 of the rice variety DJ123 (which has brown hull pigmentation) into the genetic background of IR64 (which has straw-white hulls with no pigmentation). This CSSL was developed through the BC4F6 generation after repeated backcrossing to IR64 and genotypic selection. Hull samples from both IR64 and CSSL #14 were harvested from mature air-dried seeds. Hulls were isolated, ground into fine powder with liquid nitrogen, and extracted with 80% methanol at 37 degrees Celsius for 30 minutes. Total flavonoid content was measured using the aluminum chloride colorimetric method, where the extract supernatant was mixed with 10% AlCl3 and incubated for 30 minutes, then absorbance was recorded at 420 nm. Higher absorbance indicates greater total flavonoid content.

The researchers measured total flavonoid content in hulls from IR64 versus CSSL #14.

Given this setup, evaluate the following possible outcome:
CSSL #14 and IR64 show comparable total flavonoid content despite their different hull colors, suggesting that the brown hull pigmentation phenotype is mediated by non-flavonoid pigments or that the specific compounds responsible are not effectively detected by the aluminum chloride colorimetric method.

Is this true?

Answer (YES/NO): NO